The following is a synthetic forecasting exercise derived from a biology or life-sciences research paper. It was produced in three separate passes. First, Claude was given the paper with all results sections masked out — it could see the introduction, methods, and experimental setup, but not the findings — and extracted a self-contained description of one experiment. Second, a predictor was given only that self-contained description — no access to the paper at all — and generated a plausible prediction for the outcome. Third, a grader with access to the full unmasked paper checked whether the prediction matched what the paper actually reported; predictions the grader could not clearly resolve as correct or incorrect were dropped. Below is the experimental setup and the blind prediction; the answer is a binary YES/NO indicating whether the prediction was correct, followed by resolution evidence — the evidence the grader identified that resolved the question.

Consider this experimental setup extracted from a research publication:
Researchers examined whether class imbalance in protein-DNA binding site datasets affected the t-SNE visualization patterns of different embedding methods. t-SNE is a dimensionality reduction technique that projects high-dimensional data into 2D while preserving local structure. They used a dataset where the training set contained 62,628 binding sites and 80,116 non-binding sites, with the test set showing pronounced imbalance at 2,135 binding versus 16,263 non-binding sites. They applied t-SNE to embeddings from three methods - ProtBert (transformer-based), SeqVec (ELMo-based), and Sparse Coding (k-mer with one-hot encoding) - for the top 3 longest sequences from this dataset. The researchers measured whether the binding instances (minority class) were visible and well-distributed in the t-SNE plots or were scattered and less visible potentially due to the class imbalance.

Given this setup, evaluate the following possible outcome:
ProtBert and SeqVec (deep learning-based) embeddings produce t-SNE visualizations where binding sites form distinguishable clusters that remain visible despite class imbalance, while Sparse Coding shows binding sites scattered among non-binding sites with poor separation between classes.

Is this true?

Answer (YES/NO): NO